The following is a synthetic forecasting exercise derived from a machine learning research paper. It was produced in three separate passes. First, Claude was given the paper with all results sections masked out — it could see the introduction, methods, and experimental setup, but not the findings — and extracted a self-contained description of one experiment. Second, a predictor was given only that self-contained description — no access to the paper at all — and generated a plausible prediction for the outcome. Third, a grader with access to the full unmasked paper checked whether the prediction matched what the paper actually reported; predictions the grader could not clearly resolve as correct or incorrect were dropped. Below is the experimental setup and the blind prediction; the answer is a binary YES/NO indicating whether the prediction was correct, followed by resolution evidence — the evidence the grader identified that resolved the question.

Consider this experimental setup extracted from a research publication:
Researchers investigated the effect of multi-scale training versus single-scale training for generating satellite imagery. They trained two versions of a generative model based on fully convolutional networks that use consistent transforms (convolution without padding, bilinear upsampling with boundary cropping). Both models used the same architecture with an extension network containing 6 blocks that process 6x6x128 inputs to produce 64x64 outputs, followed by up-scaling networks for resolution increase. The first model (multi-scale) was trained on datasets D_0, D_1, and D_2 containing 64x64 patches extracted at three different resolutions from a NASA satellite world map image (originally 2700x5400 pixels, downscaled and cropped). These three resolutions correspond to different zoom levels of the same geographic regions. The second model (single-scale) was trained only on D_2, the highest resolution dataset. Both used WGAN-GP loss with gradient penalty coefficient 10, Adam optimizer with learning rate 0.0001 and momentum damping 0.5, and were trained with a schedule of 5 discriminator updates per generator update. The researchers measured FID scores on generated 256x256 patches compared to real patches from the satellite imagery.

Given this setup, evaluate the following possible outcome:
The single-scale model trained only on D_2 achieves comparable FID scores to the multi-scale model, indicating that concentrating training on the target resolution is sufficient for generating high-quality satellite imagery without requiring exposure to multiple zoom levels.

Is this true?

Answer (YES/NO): NO